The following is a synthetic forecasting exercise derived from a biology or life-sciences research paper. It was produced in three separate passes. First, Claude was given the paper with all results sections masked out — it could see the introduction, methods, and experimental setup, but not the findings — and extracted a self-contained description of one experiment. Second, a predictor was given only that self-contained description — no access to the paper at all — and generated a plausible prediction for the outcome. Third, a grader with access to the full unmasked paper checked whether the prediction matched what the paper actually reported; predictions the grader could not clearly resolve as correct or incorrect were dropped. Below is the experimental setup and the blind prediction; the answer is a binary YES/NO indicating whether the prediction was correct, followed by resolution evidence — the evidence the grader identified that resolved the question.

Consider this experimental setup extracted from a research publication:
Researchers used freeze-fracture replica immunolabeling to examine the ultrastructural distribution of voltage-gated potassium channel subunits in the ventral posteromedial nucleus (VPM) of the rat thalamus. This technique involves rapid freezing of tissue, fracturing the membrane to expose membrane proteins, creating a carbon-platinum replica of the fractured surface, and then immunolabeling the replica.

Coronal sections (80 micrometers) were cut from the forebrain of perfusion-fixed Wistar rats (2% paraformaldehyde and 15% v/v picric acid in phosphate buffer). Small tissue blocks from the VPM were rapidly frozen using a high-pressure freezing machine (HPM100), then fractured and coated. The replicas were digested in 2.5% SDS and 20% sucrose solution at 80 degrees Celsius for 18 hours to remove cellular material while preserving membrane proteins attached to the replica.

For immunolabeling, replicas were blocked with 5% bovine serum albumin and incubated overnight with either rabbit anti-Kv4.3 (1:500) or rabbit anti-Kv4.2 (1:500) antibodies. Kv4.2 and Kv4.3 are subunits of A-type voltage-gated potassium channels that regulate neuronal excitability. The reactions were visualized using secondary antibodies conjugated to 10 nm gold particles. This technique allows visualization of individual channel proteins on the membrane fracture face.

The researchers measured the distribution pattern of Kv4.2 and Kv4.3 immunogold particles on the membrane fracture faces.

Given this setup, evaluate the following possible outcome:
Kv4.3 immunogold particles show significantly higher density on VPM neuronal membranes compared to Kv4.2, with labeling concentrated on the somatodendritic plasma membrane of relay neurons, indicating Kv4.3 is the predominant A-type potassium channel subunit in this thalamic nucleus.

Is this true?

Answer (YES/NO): NO